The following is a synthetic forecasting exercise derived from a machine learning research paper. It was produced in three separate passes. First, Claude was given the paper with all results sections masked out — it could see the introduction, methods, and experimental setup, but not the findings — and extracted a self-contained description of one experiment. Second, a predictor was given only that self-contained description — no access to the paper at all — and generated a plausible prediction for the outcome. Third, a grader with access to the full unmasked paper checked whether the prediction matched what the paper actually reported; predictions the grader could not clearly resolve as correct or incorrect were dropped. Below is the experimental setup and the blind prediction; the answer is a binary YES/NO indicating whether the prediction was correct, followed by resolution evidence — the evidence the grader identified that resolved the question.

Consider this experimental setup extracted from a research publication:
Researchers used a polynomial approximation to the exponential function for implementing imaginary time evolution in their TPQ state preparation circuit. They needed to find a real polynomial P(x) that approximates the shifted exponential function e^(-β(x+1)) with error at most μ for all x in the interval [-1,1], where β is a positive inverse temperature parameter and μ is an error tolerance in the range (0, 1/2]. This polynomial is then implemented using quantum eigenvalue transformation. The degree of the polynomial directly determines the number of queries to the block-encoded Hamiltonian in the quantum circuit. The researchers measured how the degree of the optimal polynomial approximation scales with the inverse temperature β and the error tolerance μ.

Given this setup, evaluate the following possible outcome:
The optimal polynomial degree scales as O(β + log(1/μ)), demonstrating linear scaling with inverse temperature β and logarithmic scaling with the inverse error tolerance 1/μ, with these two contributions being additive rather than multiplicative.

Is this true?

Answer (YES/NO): NO